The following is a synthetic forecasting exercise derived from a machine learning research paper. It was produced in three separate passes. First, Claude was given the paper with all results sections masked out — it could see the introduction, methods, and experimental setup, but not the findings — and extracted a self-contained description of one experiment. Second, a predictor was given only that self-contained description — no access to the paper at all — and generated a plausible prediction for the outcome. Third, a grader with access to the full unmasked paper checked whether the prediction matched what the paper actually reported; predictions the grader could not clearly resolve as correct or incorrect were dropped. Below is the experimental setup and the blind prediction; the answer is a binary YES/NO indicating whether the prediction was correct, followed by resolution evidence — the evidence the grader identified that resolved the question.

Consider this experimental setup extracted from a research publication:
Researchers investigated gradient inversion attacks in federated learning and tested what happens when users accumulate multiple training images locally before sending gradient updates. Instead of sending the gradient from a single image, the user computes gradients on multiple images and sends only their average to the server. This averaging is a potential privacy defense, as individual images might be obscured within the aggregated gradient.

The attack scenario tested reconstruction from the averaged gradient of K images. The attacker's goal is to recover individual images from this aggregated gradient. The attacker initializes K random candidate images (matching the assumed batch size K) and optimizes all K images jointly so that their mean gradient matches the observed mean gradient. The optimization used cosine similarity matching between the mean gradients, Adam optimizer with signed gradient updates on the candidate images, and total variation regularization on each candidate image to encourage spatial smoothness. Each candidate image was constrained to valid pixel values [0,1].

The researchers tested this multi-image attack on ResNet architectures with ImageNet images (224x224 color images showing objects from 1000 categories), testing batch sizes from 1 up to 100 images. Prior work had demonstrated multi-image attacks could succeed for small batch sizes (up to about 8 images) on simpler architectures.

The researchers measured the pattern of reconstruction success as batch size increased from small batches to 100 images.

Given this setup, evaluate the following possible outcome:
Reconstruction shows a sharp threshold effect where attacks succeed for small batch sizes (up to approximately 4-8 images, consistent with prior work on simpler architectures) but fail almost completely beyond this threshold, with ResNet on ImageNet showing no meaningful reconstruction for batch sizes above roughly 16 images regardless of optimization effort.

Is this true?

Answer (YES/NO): NO